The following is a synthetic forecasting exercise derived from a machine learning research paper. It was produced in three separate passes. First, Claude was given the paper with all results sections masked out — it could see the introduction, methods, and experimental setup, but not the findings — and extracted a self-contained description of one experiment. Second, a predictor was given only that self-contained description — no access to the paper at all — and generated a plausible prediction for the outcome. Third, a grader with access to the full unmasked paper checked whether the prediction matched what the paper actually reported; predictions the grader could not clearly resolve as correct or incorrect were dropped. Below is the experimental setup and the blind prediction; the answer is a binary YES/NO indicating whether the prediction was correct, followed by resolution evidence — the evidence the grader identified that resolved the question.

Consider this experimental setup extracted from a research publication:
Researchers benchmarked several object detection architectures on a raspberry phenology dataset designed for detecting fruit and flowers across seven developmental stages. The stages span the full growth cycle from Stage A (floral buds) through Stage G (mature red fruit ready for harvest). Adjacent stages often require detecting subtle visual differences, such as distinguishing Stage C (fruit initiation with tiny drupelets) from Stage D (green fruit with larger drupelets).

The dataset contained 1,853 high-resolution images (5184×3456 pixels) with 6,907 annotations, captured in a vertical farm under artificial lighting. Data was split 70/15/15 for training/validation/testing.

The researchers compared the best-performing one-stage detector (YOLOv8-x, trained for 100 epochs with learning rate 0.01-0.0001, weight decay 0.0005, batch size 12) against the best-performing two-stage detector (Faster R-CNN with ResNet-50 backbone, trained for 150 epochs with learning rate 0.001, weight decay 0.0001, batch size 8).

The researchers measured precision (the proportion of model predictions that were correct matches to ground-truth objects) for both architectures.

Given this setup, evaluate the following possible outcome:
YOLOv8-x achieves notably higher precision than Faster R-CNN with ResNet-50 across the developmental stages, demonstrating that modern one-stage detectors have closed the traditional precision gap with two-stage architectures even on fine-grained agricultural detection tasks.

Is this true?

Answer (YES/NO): YES